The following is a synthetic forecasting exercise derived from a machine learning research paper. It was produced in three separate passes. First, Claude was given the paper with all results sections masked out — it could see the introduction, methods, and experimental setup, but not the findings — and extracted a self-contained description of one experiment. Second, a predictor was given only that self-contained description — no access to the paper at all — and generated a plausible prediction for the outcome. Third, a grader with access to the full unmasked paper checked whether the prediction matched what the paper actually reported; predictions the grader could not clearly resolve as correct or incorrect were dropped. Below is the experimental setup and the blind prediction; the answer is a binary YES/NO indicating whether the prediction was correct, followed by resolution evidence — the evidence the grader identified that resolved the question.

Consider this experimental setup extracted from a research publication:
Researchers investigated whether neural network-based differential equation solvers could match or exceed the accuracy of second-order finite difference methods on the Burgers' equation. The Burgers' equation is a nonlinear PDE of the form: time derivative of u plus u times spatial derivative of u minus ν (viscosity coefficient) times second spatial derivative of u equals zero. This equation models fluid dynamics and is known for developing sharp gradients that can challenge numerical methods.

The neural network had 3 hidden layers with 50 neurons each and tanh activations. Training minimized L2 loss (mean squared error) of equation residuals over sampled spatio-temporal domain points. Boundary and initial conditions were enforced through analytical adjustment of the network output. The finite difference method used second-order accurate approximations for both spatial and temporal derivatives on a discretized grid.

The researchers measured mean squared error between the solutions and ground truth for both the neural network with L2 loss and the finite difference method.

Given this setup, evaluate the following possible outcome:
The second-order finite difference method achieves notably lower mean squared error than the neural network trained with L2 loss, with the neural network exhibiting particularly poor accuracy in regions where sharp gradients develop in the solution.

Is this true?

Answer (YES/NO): NO